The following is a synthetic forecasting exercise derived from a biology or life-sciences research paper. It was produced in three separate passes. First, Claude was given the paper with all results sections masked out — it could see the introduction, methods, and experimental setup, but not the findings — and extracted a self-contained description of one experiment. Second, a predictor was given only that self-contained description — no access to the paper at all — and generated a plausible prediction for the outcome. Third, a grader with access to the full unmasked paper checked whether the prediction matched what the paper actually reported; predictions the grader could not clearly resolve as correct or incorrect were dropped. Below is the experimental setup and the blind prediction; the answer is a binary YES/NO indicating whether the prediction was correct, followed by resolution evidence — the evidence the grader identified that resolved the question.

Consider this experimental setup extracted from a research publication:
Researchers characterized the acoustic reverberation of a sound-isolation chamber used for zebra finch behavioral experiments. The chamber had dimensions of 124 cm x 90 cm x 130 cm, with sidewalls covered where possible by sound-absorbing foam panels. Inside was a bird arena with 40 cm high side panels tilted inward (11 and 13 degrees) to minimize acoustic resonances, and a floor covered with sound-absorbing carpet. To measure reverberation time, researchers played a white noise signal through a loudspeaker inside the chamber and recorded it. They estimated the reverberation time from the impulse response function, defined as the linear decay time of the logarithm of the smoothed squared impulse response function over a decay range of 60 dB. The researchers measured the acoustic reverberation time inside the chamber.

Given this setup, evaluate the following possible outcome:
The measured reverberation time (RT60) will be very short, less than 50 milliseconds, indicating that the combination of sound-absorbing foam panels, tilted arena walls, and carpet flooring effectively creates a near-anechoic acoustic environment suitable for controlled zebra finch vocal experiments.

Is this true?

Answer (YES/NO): YES